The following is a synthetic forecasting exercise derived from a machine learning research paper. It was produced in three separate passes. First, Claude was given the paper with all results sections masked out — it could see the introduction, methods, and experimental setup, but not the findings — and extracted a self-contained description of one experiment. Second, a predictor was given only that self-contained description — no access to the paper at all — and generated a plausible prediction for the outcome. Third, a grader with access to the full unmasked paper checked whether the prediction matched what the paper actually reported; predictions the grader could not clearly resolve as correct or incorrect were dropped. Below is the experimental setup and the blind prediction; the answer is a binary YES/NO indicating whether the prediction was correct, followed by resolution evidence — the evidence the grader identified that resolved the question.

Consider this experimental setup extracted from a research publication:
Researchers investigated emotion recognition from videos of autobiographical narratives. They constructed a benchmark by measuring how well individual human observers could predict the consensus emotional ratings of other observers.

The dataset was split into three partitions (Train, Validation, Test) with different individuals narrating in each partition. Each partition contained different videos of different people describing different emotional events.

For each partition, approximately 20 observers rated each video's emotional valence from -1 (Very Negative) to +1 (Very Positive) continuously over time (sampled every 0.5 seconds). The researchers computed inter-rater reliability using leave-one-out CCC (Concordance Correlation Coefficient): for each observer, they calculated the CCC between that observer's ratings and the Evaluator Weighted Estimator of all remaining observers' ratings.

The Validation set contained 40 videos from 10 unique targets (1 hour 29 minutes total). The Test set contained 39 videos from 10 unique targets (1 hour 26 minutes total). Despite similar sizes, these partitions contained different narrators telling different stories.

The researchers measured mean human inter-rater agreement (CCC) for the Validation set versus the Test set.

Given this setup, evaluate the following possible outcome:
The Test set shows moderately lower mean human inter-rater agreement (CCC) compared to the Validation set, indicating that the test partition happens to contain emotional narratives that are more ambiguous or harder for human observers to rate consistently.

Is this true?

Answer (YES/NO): NO